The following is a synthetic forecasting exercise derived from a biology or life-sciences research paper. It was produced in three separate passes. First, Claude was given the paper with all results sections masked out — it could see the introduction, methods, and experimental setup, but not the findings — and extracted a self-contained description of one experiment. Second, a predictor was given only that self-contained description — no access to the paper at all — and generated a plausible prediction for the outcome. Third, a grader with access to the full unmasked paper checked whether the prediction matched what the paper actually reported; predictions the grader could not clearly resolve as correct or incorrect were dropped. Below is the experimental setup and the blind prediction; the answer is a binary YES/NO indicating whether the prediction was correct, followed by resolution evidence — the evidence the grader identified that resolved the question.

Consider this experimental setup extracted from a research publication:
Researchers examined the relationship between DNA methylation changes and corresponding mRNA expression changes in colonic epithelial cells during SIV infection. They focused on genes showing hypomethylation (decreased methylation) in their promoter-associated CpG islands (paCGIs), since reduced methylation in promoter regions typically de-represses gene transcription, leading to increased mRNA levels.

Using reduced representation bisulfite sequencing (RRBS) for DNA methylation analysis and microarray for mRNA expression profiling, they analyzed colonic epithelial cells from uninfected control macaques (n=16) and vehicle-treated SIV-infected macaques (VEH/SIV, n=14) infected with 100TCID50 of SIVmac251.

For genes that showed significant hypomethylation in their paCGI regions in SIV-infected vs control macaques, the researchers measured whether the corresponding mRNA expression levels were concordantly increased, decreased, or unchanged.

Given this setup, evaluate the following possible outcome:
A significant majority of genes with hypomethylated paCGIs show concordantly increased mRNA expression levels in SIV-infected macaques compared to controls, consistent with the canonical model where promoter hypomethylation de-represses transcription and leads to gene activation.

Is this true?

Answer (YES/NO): NO